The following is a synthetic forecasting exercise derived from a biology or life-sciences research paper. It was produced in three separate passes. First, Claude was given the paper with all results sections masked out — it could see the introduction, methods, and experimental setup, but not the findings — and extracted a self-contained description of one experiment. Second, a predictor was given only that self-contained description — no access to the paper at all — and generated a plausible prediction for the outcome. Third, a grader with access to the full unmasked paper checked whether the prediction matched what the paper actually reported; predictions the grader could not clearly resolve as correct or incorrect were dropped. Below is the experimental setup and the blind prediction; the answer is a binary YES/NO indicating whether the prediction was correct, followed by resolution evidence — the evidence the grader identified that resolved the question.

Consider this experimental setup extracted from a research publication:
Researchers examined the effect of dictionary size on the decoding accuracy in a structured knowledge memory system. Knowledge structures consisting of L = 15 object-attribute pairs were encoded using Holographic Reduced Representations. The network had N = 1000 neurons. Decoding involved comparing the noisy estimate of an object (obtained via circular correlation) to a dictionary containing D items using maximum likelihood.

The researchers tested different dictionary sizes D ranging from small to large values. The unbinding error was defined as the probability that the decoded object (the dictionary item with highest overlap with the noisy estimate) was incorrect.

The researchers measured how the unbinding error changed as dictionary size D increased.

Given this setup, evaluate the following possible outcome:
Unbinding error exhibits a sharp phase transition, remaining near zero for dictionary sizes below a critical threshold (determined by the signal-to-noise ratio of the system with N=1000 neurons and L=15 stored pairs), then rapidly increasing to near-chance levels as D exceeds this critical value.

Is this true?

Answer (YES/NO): NO